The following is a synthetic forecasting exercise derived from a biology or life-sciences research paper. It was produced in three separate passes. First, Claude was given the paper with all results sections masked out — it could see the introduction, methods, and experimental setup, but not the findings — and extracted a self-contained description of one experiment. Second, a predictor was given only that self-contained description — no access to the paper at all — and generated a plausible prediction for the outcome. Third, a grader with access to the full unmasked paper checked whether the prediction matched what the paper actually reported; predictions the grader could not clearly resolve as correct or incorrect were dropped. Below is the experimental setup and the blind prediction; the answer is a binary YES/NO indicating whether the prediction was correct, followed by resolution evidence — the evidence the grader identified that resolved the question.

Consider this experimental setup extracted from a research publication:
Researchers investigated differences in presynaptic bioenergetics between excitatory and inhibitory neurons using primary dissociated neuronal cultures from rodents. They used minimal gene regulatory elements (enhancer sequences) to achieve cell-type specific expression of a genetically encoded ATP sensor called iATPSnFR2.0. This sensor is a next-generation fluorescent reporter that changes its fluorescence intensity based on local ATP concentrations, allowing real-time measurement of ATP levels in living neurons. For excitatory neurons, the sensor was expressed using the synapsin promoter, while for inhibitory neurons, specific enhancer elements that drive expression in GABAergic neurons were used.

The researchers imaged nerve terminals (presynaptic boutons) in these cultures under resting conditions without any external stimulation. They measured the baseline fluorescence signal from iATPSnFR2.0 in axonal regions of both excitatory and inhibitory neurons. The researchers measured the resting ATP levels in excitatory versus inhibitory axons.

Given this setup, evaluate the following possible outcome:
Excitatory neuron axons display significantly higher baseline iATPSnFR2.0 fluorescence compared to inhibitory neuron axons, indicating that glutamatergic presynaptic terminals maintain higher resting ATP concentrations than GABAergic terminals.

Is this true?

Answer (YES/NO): NO